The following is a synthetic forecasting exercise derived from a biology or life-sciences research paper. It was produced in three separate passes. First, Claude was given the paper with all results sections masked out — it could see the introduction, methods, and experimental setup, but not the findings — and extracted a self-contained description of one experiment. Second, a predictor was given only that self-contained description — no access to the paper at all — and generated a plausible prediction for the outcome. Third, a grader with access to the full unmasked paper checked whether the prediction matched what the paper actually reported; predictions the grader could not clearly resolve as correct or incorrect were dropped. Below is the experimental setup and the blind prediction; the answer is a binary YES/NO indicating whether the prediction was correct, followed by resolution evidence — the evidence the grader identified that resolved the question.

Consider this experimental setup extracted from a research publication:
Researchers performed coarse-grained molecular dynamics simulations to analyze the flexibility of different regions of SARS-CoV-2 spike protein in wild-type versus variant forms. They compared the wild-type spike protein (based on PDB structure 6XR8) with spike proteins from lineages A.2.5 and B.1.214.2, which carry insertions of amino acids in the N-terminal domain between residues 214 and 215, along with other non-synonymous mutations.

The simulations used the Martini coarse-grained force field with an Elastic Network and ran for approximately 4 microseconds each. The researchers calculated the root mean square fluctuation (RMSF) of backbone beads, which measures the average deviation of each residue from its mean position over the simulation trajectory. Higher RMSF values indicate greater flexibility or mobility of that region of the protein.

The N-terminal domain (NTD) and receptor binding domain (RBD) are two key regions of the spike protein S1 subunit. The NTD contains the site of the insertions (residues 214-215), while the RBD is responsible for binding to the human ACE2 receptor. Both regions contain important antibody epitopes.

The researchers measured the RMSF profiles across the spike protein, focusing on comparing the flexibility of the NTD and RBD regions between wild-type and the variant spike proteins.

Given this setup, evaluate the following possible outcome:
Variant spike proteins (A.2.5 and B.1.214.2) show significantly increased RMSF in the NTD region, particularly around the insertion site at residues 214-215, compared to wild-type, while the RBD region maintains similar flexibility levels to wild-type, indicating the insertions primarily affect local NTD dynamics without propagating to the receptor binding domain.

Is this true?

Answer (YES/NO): NO